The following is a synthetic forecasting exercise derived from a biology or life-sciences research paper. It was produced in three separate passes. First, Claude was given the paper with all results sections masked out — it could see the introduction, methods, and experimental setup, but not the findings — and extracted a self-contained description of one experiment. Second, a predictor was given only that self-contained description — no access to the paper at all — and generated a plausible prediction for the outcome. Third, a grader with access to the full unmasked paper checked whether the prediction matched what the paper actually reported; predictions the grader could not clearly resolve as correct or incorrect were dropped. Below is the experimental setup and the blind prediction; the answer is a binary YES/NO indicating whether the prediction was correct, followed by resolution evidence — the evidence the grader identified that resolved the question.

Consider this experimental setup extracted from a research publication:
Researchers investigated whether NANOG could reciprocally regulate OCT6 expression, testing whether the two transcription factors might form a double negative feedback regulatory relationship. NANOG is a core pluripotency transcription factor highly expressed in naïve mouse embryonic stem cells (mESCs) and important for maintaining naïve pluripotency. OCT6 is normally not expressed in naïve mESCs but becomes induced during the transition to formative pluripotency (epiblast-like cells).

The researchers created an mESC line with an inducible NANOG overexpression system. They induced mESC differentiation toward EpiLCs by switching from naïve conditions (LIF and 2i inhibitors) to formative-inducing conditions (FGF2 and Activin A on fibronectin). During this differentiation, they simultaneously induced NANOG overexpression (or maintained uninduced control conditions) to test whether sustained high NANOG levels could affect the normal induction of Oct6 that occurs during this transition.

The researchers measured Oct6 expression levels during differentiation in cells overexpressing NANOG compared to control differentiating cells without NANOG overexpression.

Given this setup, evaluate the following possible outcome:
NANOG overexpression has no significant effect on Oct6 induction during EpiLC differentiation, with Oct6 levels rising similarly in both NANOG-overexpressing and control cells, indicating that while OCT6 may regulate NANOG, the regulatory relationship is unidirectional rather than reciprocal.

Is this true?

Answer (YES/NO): NO